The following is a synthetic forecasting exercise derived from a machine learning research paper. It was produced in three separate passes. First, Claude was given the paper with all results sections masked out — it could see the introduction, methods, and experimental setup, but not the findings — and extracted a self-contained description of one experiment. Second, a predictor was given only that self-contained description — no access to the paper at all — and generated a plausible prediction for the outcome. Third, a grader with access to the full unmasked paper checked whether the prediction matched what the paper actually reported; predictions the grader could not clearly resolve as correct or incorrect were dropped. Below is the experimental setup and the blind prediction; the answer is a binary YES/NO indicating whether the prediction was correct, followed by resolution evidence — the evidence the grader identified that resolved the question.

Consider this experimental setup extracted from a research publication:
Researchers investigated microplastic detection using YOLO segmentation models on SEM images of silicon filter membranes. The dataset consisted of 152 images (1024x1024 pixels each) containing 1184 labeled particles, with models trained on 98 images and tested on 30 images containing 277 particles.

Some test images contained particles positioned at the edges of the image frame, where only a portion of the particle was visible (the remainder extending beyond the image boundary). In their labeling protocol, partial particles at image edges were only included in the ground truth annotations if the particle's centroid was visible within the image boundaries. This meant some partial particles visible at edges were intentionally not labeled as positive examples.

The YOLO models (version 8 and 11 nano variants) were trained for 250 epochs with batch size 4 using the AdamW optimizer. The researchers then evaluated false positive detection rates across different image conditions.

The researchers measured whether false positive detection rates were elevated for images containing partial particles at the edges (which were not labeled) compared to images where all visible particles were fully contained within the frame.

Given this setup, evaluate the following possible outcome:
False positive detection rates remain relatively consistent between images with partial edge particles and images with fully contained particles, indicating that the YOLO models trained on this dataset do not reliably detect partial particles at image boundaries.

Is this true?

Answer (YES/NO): NO